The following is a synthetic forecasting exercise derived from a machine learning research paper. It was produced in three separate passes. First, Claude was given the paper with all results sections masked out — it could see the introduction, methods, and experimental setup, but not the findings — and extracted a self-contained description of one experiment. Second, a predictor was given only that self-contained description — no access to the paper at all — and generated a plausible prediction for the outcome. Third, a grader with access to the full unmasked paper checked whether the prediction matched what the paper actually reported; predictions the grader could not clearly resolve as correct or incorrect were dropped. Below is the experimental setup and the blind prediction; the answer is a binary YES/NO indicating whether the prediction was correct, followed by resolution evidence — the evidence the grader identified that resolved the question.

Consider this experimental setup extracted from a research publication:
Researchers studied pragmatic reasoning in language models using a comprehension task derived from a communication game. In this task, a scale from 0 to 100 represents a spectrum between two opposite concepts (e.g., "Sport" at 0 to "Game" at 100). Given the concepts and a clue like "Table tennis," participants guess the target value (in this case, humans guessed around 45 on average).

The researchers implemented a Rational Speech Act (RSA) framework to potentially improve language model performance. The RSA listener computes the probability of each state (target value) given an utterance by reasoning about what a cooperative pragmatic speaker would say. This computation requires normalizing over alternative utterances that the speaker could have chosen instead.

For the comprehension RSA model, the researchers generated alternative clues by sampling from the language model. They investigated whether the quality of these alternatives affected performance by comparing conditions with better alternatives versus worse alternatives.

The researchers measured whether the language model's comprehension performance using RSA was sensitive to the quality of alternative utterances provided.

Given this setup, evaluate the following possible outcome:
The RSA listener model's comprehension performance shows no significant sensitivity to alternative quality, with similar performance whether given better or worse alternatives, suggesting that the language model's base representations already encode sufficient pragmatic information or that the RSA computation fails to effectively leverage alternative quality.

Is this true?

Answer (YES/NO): YES